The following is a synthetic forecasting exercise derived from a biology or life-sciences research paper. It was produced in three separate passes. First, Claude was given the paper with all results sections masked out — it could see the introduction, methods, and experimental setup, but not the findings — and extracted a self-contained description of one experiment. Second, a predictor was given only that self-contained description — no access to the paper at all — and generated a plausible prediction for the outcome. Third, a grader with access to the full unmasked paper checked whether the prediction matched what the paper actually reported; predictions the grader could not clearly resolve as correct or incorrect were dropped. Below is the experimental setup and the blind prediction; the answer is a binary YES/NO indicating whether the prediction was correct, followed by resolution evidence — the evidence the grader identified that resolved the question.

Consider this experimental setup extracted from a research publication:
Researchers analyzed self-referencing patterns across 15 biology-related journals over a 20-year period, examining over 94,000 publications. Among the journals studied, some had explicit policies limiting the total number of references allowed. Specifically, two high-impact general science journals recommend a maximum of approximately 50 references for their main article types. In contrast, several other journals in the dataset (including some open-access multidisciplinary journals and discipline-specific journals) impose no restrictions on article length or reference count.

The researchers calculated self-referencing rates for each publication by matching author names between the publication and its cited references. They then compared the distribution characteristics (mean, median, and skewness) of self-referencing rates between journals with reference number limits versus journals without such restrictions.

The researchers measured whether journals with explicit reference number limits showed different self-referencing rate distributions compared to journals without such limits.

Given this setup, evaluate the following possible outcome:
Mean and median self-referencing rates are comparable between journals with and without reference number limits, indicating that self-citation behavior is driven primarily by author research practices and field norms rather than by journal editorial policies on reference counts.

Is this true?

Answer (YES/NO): NO